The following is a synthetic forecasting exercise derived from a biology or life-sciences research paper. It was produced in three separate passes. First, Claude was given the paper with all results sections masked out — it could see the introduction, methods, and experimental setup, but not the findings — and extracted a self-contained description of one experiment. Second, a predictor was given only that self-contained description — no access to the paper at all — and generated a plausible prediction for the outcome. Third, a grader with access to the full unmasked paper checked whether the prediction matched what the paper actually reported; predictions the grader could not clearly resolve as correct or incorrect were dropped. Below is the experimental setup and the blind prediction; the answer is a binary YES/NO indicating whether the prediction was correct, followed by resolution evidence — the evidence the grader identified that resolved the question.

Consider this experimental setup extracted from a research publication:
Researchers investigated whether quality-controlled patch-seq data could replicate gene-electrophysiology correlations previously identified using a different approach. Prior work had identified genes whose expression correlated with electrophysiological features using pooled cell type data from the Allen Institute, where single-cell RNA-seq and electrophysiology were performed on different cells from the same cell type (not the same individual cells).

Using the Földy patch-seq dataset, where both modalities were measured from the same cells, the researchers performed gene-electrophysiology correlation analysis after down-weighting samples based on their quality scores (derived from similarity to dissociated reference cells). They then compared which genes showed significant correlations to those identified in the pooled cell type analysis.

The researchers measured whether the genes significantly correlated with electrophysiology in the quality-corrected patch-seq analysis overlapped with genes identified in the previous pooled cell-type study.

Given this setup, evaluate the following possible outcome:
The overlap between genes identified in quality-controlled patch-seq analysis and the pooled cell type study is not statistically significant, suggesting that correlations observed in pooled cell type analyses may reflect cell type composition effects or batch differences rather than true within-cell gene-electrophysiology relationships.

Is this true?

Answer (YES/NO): NO